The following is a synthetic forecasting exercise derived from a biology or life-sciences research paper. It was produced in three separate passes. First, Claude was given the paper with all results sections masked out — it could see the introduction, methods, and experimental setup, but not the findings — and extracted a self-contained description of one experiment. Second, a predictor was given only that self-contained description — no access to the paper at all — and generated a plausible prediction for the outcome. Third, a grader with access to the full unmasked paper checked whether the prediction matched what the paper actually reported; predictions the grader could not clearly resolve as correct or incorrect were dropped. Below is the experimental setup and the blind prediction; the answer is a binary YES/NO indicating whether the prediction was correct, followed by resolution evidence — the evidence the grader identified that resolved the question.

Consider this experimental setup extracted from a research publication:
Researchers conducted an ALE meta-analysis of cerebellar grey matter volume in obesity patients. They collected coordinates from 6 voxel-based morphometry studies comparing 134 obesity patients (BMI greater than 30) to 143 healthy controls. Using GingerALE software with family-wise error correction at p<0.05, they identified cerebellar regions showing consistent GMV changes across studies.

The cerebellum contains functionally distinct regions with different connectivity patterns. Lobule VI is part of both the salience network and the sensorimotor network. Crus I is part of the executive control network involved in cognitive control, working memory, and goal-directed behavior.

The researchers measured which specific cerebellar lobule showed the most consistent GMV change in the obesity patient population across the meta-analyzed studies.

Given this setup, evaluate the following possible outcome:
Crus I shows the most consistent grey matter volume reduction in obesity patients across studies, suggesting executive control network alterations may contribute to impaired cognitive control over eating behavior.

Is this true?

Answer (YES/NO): NO